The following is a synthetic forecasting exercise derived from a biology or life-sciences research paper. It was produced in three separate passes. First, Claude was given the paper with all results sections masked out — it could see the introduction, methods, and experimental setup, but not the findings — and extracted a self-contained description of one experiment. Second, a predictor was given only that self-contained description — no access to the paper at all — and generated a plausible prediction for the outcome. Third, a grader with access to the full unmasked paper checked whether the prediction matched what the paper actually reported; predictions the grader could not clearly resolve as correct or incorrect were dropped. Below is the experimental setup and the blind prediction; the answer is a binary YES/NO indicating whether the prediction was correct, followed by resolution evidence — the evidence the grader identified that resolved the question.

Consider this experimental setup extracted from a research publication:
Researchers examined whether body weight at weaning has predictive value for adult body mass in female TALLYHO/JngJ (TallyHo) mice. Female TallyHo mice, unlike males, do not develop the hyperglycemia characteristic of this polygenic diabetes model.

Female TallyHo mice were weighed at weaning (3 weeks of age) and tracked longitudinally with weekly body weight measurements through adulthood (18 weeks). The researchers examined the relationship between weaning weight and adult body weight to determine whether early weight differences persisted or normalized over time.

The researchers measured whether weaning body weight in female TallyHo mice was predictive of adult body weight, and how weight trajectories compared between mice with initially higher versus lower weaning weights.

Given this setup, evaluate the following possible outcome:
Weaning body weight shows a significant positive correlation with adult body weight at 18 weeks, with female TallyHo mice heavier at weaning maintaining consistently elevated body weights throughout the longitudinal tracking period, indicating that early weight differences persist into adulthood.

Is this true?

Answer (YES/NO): YES